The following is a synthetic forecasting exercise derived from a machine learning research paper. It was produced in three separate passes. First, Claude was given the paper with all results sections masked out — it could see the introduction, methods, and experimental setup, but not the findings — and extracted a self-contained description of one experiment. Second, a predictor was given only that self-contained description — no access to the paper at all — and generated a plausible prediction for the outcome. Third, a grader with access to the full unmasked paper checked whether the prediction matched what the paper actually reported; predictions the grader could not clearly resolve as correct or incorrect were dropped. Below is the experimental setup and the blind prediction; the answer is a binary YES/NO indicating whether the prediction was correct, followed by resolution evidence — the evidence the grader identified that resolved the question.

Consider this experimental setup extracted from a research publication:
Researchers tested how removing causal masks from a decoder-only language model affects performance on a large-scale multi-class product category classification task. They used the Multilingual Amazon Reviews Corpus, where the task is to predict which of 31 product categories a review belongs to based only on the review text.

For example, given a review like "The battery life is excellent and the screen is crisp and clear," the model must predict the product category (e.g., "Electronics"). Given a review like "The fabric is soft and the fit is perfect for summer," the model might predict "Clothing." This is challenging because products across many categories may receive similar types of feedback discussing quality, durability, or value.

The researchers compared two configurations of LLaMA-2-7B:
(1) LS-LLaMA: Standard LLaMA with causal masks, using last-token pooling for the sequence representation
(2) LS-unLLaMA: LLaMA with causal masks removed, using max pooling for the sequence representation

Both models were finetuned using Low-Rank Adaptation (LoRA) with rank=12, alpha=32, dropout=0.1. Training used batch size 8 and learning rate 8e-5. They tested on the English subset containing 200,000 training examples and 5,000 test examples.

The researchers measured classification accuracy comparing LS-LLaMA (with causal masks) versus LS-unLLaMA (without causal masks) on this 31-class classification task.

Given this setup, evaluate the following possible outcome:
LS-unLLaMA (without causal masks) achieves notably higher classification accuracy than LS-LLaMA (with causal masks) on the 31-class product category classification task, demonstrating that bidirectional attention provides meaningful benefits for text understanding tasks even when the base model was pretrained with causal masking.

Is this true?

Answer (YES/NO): YES